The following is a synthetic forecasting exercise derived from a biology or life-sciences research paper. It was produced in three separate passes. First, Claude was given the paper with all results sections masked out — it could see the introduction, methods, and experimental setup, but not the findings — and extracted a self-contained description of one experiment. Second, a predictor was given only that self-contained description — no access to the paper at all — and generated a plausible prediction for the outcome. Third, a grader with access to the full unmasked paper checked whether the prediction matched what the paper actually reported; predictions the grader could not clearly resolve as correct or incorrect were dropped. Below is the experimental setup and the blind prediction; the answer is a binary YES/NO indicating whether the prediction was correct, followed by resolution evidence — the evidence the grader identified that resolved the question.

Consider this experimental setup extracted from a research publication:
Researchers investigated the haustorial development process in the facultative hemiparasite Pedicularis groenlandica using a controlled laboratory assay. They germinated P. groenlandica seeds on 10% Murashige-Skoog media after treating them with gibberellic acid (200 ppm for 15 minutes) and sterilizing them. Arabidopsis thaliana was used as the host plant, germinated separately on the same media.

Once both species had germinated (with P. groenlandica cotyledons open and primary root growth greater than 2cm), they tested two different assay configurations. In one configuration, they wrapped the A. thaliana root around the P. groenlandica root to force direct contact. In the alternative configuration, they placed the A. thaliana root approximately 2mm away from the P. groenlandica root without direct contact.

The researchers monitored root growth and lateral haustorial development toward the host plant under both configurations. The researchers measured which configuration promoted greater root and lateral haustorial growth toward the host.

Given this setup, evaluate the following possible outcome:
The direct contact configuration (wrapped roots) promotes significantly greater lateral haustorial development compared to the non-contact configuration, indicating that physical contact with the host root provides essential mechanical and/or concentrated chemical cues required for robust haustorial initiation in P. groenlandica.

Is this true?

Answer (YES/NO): NO